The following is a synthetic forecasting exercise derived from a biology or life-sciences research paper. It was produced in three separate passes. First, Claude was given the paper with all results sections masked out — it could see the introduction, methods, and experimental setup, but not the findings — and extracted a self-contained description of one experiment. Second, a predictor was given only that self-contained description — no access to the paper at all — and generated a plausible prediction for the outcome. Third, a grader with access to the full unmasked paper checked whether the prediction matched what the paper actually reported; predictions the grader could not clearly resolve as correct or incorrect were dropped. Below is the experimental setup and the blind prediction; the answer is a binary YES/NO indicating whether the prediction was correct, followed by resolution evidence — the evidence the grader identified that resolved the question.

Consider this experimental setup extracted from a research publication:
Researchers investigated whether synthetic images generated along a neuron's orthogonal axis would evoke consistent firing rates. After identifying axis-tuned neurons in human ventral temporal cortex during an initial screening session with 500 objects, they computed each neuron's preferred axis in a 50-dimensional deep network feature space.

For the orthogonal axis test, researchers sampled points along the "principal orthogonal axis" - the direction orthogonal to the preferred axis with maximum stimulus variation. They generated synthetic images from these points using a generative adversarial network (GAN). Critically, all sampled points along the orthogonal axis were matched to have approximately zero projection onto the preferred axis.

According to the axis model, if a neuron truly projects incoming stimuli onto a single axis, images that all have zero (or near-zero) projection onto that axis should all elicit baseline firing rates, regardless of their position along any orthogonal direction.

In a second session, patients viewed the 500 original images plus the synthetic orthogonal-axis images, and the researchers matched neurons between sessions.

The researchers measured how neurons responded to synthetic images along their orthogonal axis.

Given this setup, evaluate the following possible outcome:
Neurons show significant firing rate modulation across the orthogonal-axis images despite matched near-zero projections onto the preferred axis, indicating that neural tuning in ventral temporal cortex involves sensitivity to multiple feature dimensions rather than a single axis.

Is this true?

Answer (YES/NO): NO